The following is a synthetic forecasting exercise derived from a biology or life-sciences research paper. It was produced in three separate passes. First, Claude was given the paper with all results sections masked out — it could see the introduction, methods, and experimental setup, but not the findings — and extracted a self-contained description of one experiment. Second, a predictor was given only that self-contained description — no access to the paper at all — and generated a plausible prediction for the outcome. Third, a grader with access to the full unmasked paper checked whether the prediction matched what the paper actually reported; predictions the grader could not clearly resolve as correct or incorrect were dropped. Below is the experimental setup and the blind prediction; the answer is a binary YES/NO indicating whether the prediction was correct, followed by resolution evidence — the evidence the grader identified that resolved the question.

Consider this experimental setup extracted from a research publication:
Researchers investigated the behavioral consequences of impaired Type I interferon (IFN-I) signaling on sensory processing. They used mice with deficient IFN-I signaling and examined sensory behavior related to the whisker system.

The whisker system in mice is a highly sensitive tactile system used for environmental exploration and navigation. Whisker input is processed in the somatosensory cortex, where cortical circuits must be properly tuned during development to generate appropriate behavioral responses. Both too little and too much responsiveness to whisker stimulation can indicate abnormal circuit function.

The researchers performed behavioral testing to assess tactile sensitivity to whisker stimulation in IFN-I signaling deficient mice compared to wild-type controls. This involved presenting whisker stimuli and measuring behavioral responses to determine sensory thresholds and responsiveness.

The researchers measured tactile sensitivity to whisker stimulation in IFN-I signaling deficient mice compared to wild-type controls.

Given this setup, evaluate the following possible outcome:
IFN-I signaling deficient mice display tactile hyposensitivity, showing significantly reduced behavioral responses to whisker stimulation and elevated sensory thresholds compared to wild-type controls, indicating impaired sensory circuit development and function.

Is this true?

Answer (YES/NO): NO